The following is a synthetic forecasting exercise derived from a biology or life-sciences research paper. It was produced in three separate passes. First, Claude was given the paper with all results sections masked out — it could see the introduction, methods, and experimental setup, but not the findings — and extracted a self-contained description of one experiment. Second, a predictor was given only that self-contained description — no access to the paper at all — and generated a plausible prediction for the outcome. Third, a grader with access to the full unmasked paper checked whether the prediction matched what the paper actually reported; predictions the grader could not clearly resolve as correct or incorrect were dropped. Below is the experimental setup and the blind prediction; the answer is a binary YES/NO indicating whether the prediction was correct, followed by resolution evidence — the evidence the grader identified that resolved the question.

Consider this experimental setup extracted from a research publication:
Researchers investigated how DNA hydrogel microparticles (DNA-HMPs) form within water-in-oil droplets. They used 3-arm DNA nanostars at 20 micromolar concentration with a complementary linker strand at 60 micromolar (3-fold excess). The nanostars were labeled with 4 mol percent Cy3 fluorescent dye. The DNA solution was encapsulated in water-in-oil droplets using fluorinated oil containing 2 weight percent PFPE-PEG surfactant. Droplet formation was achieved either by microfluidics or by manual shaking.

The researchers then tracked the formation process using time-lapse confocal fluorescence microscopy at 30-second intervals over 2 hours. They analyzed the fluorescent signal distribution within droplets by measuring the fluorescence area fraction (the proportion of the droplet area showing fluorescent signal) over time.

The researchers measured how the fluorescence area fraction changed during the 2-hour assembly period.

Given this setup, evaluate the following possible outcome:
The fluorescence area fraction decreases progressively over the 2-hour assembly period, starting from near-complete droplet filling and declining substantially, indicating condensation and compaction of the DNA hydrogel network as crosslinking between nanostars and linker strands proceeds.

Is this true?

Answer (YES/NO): YES